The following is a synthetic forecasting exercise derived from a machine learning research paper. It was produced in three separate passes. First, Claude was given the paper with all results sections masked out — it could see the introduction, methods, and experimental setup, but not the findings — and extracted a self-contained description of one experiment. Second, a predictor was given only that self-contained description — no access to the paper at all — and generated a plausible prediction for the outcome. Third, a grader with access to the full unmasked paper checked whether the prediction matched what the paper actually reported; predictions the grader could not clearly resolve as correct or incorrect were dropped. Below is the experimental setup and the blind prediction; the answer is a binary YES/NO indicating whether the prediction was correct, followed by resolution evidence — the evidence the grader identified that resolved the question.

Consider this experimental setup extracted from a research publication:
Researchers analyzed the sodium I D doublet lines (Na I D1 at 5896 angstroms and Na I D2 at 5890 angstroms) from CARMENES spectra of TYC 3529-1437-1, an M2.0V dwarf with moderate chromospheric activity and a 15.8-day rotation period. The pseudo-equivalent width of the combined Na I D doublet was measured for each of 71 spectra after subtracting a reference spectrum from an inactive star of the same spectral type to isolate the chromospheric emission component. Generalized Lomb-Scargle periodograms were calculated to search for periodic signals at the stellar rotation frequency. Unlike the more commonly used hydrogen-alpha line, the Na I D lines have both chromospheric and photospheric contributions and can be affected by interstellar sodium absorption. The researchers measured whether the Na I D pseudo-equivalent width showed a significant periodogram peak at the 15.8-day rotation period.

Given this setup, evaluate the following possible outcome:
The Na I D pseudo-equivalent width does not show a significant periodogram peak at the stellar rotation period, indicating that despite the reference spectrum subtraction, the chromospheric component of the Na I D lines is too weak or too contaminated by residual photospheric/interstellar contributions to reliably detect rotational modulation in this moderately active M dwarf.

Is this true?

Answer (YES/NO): NO